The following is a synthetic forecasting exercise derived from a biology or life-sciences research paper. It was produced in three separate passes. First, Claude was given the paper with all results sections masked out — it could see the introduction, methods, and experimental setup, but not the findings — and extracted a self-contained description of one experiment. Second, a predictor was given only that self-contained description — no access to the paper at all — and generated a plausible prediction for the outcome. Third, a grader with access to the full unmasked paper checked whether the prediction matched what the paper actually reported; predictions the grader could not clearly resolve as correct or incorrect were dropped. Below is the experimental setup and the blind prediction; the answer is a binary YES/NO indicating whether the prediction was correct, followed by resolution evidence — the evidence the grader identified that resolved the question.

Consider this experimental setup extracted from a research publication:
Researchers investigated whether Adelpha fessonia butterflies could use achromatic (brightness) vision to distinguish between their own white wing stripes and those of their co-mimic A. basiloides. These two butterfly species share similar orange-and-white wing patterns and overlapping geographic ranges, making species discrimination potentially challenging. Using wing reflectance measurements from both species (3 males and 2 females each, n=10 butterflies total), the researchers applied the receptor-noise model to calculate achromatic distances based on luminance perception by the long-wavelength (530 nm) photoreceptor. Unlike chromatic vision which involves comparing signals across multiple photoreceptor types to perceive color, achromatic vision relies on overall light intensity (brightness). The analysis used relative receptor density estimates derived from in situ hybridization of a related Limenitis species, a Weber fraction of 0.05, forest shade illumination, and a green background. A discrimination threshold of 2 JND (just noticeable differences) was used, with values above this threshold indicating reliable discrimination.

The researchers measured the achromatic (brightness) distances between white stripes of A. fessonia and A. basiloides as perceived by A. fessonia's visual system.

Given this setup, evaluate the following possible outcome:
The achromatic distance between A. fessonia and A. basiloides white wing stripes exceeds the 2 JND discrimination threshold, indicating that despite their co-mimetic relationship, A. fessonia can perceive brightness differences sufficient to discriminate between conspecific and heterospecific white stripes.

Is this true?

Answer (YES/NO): YES